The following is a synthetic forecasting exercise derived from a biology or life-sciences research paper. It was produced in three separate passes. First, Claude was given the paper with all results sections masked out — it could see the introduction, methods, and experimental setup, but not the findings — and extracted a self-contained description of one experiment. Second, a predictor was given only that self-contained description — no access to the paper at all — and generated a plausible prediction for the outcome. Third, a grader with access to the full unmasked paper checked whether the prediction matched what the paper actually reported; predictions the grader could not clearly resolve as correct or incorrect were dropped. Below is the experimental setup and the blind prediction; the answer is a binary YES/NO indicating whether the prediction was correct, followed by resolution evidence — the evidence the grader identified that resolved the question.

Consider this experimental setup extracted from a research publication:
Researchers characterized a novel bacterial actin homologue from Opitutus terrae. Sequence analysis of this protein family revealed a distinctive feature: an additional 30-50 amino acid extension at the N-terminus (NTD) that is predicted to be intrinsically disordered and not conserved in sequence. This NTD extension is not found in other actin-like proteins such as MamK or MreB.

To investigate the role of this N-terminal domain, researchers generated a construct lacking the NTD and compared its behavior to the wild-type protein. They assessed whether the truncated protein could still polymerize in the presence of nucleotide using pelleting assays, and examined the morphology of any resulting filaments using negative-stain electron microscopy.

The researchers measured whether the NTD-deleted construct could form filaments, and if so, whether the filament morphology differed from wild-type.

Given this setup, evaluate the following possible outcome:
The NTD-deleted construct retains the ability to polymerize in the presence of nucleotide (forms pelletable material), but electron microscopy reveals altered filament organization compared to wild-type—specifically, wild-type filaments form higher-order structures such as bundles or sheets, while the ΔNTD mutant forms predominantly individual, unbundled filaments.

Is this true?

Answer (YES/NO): NO